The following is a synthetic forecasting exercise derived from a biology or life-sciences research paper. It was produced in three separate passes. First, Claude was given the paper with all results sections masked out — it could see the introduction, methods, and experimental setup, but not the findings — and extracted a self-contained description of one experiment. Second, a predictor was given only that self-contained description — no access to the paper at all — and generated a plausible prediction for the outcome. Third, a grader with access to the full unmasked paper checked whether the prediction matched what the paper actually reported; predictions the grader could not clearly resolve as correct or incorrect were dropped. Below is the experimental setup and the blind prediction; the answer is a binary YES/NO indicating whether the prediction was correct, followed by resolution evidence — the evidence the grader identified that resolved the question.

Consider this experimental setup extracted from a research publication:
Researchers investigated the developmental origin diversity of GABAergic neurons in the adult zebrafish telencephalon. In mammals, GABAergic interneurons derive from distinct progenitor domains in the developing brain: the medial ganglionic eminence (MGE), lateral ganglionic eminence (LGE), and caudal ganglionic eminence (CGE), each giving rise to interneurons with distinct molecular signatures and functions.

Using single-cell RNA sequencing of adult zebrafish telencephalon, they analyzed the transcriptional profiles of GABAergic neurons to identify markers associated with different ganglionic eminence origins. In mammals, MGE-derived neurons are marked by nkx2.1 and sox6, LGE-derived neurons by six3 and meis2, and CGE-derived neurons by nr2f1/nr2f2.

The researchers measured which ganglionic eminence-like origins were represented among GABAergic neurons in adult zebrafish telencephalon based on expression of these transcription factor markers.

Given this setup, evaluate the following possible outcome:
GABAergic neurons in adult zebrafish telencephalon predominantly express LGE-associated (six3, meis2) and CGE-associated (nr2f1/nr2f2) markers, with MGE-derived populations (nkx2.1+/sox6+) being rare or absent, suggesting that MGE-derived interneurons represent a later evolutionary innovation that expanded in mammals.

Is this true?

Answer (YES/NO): NO